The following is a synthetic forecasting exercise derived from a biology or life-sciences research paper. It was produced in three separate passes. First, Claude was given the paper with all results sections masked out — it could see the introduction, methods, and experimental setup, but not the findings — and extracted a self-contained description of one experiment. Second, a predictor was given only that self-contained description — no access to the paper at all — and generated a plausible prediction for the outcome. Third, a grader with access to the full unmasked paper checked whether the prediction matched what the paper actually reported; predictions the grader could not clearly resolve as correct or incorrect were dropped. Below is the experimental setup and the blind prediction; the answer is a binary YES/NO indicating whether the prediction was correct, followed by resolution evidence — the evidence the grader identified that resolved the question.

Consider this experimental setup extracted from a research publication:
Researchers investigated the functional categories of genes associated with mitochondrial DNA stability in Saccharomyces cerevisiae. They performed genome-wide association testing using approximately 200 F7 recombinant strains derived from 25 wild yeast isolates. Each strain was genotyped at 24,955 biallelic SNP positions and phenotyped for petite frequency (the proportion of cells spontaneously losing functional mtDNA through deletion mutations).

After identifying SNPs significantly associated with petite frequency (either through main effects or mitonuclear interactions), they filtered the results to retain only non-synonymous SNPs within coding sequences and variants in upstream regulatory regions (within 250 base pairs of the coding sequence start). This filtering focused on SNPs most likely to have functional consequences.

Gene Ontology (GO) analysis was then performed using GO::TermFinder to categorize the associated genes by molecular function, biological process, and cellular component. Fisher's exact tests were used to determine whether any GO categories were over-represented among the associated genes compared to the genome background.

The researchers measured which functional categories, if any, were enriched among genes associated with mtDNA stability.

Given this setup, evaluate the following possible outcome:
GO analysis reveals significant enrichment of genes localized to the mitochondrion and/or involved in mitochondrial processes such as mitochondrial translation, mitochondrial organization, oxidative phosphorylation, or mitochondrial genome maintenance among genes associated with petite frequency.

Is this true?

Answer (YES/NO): YES